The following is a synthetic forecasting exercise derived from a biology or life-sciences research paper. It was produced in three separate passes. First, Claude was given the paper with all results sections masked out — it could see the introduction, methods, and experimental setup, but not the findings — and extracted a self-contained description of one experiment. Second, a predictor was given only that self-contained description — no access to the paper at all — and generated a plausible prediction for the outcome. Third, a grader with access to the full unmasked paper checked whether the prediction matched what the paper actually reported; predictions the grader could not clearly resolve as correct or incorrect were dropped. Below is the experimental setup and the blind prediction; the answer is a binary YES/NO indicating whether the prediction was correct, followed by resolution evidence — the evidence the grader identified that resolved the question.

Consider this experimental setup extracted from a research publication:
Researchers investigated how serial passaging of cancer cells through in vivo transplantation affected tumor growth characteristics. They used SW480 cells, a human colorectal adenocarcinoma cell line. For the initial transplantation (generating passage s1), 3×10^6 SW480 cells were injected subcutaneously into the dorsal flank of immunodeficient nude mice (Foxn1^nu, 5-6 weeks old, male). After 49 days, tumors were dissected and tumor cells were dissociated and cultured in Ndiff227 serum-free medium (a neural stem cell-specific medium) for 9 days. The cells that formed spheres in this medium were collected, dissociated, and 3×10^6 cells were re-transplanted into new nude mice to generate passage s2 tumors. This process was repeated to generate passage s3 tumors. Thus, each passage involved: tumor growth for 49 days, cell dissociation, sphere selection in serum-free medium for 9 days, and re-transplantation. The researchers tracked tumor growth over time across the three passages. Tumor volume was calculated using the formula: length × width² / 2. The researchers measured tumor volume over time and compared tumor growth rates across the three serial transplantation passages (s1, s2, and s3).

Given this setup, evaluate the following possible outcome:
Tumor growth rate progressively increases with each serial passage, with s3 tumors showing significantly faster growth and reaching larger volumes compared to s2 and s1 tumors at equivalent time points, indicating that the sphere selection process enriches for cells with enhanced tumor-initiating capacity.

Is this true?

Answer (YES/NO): YES